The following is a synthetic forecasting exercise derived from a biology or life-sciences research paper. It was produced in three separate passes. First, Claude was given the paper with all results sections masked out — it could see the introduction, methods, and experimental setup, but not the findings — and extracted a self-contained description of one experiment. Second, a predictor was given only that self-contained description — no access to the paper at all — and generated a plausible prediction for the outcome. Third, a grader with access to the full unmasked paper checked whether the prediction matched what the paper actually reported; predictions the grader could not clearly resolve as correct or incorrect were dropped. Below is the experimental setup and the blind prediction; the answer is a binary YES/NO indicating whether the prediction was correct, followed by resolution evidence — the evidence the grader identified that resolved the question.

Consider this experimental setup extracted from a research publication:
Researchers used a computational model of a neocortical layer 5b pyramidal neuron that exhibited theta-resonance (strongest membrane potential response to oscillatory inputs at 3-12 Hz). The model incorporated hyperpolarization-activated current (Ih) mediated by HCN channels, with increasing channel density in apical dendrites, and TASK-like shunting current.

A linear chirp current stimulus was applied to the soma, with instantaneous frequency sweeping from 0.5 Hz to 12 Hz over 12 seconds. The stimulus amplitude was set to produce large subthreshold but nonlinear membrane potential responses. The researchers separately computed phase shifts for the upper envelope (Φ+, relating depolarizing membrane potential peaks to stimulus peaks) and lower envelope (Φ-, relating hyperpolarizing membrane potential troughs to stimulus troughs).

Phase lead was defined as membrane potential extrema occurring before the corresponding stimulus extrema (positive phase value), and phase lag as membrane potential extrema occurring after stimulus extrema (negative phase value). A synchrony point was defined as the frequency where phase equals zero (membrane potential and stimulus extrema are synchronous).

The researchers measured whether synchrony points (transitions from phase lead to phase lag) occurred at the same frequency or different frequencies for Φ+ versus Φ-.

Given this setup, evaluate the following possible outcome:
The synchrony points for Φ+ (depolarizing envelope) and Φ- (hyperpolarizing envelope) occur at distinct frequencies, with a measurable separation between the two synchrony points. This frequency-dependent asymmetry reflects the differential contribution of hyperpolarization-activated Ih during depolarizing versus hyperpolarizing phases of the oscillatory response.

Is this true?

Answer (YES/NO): YES